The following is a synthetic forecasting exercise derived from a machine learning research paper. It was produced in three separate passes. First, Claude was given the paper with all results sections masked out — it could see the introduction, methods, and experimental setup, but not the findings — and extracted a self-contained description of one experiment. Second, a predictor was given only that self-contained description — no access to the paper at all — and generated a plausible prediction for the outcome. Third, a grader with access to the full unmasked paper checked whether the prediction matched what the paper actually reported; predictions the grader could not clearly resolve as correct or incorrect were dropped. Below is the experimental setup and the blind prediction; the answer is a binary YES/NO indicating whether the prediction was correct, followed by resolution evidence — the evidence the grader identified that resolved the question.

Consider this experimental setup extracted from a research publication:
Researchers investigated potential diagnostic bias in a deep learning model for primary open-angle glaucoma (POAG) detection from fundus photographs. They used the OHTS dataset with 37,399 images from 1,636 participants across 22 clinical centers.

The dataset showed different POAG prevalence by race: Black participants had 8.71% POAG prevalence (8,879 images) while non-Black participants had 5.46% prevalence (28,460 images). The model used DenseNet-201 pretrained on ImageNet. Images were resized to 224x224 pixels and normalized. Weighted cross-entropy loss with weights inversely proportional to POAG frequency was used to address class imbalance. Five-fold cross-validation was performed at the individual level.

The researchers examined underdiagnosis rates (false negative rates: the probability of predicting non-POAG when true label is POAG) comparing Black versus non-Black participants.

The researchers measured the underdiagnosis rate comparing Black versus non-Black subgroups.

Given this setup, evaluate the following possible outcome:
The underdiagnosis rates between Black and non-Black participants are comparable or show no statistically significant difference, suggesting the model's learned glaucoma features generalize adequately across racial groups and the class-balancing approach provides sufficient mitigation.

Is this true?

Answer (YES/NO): NO